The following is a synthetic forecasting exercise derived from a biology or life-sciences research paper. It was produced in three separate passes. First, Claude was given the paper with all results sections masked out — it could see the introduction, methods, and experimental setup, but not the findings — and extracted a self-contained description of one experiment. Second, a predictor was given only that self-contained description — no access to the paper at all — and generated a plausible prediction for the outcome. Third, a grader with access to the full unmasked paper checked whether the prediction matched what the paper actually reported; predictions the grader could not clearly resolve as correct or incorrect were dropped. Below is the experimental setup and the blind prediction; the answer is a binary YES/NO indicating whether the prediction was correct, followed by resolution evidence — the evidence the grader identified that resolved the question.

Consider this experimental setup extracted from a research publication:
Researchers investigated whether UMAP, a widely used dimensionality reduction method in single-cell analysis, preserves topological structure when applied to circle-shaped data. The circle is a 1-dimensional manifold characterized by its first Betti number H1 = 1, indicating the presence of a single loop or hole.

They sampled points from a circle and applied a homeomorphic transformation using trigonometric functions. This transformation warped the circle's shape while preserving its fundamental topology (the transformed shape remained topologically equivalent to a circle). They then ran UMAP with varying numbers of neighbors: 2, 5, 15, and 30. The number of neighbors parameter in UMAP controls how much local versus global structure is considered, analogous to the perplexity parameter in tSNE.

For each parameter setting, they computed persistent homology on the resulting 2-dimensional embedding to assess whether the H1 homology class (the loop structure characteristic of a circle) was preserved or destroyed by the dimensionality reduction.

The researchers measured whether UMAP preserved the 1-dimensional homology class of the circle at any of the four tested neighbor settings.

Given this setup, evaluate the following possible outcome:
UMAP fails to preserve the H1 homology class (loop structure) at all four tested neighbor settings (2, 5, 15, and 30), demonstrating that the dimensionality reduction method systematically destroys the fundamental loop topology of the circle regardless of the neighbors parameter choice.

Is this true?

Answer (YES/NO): NO